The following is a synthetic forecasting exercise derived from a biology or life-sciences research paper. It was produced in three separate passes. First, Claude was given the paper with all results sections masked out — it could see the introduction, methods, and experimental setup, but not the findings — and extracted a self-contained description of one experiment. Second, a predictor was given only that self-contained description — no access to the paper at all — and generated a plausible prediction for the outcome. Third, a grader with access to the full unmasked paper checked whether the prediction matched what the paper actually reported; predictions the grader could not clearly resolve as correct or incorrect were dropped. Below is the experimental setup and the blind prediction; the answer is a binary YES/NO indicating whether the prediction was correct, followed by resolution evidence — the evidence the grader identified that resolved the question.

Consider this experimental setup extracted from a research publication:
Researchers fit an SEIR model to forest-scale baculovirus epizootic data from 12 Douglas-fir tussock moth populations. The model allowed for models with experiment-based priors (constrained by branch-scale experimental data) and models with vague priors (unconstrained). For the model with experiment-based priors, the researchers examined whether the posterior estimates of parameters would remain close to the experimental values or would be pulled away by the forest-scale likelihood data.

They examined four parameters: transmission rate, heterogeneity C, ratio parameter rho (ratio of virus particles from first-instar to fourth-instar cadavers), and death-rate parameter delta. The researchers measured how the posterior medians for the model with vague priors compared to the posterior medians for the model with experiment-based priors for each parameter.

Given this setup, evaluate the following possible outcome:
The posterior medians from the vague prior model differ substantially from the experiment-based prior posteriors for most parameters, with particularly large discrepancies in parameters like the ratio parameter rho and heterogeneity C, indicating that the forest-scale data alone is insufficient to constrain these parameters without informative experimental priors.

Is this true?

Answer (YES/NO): NO